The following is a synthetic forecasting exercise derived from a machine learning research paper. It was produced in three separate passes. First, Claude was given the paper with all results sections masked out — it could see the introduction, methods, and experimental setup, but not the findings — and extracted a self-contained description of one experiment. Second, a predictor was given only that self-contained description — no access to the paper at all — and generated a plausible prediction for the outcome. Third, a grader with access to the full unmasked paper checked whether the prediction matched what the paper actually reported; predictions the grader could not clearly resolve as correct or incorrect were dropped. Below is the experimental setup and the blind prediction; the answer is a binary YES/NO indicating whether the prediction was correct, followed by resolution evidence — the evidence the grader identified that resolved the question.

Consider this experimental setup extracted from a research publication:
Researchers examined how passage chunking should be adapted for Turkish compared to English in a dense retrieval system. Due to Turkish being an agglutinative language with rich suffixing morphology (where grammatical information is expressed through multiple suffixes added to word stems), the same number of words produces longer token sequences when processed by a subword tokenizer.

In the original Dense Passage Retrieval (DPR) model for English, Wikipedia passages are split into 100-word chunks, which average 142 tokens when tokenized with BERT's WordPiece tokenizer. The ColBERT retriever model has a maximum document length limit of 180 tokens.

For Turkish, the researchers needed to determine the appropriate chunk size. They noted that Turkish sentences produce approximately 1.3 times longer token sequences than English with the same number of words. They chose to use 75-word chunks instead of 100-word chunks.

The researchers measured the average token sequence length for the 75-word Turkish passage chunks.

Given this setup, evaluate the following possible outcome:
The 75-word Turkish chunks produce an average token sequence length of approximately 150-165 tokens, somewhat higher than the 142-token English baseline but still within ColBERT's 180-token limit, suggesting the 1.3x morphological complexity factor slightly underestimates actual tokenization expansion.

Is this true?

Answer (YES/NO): NO